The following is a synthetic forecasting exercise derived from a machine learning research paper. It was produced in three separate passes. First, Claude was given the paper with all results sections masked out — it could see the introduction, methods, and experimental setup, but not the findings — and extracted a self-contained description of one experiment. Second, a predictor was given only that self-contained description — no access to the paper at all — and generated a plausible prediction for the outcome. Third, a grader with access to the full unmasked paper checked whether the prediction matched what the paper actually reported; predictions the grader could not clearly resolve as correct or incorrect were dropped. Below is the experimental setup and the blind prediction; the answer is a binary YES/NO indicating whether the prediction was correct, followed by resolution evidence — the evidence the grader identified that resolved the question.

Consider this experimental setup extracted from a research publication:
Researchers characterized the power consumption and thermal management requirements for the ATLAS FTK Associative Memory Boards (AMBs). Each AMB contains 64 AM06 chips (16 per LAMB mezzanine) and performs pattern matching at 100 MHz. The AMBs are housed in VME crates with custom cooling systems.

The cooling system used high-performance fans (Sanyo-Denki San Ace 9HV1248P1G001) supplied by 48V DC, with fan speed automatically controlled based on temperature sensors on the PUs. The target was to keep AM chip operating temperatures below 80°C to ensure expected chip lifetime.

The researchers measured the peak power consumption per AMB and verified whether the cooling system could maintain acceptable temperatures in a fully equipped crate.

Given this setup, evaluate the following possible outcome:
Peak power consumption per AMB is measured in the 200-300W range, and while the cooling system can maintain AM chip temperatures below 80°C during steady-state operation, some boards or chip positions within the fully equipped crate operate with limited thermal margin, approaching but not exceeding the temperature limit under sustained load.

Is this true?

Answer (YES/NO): NO